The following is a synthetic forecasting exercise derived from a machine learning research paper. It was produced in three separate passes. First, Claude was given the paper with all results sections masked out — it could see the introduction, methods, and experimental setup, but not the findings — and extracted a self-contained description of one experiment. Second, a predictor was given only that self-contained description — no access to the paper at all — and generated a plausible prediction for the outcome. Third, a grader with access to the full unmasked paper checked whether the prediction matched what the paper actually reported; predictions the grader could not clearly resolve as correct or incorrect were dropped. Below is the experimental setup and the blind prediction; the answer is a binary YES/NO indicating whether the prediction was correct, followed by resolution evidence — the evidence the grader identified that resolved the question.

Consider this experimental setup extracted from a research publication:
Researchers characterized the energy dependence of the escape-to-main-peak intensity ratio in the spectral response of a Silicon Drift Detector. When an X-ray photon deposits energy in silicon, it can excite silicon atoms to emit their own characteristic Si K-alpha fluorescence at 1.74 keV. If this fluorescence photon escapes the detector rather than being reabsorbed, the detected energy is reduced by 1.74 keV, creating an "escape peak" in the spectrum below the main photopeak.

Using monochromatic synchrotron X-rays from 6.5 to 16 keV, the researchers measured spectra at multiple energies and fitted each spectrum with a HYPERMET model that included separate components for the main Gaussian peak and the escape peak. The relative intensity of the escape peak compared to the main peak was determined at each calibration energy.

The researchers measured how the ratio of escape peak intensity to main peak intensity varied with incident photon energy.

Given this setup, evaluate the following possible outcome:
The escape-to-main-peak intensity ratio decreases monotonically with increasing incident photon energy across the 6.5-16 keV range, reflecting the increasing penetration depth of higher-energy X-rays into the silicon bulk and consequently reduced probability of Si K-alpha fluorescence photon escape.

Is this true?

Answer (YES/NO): YES